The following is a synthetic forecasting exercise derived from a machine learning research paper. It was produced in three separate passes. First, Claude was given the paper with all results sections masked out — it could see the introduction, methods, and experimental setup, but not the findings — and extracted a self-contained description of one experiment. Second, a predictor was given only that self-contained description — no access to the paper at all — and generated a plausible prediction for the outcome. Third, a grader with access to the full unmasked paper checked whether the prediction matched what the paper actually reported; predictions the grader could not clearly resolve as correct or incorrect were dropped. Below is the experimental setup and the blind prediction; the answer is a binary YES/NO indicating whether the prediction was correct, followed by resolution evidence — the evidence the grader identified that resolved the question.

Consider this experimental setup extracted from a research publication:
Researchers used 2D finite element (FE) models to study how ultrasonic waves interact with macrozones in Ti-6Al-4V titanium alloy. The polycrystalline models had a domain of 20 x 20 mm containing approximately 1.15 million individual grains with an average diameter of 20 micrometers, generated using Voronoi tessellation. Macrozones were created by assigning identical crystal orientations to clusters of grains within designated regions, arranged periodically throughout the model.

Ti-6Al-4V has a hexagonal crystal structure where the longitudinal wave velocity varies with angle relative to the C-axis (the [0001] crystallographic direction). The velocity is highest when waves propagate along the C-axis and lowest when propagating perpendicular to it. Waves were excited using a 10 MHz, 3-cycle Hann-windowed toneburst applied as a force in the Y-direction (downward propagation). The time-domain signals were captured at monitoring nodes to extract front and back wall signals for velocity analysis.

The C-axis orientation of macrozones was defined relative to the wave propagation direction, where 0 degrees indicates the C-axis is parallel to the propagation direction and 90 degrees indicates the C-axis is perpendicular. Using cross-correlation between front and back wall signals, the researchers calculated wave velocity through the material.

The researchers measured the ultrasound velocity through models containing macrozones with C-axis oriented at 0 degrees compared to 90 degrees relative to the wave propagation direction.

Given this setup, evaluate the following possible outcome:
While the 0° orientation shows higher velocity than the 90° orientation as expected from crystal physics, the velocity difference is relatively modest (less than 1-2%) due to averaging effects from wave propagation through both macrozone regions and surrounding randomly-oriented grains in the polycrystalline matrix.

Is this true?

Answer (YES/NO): YES